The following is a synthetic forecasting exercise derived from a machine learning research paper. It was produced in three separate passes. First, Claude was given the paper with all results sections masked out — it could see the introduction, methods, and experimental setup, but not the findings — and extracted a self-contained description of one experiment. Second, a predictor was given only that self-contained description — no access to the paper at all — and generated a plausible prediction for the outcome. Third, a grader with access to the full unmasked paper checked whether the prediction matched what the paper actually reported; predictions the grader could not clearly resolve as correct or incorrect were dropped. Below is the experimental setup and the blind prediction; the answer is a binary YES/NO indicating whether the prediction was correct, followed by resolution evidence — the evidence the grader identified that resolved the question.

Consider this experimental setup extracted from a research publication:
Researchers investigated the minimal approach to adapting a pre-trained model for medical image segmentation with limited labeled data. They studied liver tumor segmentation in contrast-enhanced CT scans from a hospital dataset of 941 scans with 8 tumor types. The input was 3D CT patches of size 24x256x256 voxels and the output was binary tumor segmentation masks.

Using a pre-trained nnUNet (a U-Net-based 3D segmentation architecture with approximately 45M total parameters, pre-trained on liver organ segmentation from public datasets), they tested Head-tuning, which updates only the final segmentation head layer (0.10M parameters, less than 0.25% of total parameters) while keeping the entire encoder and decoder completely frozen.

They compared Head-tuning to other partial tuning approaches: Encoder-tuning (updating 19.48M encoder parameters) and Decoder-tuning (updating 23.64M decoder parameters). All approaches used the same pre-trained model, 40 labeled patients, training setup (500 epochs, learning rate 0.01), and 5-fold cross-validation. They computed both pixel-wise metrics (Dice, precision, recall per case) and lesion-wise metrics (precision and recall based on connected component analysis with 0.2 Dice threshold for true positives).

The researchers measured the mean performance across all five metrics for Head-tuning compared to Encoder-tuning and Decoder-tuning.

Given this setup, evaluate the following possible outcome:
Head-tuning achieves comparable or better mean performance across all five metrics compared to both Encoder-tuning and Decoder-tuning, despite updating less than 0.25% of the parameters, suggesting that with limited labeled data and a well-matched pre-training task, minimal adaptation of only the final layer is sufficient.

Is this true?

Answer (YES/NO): NO